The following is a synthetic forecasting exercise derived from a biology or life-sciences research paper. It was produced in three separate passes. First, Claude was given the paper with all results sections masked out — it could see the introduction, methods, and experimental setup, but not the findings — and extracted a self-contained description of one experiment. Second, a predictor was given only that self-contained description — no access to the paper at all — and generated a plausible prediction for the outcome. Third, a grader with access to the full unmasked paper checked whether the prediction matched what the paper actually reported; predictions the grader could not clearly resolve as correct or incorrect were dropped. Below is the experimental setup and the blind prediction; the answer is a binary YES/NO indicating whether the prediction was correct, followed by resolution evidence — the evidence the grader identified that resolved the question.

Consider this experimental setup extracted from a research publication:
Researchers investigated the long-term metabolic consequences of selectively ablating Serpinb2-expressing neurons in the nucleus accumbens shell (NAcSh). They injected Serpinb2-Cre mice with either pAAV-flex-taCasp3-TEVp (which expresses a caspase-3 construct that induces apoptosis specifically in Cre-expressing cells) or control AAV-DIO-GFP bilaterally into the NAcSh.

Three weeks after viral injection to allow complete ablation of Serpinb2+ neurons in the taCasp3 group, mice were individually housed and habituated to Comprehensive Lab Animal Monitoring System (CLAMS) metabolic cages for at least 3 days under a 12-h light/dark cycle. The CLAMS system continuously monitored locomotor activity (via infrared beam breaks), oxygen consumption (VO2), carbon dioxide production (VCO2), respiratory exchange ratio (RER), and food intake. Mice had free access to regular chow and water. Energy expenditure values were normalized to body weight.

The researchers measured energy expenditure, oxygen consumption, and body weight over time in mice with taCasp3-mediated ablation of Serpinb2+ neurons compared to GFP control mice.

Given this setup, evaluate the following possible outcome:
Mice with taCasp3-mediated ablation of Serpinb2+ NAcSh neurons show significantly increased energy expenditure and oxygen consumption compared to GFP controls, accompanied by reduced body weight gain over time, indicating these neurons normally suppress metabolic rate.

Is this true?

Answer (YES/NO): YES